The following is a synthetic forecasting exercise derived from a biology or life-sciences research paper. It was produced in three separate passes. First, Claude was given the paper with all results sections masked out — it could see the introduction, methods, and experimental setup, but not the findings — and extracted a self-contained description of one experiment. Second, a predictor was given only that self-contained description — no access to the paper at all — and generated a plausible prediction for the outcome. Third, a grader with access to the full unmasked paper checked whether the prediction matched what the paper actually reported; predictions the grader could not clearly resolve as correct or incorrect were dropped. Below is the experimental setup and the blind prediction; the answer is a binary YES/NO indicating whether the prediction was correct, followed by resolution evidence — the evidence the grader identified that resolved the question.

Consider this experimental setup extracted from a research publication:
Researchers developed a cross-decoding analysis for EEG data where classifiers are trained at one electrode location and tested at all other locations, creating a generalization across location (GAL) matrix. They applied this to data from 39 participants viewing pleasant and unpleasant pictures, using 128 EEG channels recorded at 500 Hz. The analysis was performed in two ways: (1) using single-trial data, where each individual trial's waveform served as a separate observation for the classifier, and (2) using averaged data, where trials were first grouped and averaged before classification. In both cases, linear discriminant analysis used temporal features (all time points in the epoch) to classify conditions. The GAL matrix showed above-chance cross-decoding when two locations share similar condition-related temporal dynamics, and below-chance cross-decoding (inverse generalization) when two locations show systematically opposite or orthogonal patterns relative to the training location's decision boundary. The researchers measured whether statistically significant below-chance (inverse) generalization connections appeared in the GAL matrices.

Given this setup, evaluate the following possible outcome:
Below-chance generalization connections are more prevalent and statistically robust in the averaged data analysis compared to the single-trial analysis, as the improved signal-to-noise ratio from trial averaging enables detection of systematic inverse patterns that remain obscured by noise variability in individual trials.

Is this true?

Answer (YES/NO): NO